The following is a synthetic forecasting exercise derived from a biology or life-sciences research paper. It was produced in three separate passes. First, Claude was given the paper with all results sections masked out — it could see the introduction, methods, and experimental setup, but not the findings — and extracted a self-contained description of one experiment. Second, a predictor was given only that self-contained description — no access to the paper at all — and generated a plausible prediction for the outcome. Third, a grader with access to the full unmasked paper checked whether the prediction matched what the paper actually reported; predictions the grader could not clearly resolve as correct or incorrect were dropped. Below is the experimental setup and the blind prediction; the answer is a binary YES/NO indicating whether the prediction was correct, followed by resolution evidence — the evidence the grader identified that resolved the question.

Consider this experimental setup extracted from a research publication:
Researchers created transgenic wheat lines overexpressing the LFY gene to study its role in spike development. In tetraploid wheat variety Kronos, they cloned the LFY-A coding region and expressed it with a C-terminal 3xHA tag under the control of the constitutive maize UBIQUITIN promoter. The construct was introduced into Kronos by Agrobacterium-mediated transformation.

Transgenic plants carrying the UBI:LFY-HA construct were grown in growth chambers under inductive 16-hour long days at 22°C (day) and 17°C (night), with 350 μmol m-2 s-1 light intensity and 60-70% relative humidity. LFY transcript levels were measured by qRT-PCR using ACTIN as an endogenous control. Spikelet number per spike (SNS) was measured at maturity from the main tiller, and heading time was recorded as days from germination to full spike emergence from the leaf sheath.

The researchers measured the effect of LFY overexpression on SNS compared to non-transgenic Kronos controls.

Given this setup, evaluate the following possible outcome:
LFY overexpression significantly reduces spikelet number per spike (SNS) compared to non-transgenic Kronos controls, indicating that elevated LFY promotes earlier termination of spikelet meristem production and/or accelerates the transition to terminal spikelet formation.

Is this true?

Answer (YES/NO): NO